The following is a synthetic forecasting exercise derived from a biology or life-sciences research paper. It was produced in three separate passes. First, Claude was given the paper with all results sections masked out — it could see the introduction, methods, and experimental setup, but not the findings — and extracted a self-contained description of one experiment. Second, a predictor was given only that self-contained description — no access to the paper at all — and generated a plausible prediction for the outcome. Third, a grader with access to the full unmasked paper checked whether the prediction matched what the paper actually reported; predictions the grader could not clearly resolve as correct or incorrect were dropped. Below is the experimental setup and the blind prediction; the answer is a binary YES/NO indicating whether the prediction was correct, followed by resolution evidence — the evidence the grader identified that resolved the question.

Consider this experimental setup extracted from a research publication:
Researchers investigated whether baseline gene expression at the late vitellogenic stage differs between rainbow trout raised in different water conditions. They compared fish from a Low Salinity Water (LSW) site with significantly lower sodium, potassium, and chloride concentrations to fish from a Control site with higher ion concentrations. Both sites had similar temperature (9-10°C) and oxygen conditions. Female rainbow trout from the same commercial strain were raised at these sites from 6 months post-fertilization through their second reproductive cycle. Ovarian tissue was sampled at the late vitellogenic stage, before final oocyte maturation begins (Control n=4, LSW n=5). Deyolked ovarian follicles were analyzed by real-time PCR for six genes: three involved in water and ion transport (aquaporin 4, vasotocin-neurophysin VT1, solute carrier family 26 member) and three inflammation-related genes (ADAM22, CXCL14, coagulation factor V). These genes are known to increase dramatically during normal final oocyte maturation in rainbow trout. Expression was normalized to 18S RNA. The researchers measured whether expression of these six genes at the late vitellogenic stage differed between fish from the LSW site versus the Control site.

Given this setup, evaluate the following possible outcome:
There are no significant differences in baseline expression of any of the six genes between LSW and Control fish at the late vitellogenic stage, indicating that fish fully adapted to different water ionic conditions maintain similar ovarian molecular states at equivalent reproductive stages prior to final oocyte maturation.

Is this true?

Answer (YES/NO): YES